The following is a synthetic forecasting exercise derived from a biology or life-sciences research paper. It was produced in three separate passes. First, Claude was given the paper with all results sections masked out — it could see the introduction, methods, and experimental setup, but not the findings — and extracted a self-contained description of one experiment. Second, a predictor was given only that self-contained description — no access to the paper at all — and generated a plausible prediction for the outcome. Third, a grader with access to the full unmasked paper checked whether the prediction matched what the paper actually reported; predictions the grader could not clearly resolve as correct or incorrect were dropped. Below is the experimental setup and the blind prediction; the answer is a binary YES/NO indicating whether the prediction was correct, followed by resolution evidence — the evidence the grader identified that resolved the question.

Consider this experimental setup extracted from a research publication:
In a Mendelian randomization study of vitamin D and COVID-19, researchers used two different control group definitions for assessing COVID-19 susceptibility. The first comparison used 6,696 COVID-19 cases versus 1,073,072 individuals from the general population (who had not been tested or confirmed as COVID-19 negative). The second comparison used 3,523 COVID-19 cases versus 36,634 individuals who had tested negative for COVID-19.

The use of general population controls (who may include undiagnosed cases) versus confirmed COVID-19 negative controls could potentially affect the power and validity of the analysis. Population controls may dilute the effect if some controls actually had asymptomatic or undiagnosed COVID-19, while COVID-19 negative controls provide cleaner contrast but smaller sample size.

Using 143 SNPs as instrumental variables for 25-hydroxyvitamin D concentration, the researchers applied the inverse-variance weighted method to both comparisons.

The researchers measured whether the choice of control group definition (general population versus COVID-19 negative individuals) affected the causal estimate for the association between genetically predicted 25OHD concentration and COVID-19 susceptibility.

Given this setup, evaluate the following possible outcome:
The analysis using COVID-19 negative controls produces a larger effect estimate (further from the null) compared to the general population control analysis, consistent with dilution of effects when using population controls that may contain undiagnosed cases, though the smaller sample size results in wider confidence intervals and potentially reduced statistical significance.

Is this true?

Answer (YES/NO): YES